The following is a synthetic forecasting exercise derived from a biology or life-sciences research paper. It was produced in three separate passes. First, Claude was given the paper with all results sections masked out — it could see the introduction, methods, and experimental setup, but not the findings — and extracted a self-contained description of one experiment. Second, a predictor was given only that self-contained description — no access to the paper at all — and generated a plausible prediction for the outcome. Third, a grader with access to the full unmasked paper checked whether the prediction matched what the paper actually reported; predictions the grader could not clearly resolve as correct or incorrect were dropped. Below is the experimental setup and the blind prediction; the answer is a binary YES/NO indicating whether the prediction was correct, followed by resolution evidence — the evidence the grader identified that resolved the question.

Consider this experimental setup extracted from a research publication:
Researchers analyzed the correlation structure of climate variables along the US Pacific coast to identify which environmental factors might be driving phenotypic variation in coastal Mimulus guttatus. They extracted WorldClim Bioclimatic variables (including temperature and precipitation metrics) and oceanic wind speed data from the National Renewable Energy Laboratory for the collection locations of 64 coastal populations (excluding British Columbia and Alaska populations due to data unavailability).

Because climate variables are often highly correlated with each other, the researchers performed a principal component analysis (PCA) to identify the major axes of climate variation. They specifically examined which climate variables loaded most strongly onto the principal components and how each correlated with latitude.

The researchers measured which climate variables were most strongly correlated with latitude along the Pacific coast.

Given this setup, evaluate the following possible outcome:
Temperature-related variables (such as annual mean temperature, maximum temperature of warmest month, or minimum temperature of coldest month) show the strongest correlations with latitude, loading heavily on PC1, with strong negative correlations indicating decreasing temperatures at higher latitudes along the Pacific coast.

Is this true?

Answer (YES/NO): NO